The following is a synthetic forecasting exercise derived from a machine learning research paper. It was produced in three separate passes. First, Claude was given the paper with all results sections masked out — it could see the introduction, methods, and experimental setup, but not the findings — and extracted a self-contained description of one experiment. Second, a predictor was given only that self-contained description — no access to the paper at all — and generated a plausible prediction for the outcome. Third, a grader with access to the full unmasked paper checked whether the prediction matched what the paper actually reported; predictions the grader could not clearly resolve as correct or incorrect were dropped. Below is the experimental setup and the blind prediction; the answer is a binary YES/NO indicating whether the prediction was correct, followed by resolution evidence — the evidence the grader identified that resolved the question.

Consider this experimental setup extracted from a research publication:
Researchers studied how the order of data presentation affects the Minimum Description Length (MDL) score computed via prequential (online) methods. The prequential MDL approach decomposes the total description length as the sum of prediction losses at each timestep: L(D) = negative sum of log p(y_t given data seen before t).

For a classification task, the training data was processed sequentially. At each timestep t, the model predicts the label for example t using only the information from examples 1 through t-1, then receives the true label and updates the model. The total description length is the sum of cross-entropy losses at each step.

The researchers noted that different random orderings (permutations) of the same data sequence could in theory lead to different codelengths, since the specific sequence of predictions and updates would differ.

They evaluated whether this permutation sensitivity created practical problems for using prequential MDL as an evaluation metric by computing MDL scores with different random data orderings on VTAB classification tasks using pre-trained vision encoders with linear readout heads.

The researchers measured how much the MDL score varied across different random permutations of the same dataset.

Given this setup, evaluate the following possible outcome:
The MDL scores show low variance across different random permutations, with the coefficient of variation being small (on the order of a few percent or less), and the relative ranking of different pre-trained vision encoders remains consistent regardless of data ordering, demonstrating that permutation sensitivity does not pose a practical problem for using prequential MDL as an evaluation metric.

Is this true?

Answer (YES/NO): YES